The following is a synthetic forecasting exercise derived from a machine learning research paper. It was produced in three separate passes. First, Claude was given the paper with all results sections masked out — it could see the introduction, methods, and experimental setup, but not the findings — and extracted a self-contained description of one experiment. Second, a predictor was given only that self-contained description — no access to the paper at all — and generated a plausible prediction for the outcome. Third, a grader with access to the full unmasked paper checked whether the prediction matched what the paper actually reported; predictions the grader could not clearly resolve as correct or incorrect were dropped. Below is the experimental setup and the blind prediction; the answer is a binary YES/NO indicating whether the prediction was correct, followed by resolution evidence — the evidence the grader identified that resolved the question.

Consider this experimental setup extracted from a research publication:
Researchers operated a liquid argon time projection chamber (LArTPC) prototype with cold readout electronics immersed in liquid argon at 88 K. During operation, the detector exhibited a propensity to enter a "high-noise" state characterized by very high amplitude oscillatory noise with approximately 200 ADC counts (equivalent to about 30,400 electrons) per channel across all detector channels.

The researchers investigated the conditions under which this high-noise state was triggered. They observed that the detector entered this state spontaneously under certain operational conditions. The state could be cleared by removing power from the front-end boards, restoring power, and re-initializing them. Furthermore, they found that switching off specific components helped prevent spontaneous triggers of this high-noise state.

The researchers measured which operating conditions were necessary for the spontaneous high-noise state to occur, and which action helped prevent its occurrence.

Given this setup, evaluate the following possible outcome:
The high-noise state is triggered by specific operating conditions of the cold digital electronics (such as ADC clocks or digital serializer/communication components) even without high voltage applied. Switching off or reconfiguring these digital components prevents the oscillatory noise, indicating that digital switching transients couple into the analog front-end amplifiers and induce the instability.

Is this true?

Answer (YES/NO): NO